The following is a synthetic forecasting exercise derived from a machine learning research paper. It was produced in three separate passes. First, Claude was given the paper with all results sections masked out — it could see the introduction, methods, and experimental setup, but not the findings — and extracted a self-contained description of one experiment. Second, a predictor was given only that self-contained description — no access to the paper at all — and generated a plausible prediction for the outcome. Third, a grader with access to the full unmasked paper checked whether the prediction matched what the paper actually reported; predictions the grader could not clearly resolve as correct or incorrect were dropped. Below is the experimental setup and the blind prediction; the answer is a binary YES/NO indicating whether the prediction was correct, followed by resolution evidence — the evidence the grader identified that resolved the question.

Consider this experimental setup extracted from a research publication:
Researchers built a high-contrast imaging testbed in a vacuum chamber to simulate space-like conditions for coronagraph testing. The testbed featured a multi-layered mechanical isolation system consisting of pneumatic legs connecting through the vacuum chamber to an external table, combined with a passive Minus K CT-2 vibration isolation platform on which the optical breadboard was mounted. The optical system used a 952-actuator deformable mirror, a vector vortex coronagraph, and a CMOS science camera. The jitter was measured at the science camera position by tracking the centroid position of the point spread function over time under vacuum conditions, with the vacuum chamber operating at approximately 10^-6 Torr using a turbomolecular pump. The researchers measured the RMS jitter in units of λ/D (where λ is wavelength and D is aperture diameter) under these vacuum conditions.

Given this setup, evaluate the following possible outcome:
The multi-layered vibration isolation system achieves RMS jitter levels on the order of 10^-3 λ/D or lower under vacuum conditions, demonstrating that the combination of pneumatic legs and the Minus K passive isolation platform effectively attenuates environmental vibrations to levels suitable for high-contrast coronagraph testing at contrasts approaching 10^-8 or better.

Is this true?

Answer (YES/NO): YES